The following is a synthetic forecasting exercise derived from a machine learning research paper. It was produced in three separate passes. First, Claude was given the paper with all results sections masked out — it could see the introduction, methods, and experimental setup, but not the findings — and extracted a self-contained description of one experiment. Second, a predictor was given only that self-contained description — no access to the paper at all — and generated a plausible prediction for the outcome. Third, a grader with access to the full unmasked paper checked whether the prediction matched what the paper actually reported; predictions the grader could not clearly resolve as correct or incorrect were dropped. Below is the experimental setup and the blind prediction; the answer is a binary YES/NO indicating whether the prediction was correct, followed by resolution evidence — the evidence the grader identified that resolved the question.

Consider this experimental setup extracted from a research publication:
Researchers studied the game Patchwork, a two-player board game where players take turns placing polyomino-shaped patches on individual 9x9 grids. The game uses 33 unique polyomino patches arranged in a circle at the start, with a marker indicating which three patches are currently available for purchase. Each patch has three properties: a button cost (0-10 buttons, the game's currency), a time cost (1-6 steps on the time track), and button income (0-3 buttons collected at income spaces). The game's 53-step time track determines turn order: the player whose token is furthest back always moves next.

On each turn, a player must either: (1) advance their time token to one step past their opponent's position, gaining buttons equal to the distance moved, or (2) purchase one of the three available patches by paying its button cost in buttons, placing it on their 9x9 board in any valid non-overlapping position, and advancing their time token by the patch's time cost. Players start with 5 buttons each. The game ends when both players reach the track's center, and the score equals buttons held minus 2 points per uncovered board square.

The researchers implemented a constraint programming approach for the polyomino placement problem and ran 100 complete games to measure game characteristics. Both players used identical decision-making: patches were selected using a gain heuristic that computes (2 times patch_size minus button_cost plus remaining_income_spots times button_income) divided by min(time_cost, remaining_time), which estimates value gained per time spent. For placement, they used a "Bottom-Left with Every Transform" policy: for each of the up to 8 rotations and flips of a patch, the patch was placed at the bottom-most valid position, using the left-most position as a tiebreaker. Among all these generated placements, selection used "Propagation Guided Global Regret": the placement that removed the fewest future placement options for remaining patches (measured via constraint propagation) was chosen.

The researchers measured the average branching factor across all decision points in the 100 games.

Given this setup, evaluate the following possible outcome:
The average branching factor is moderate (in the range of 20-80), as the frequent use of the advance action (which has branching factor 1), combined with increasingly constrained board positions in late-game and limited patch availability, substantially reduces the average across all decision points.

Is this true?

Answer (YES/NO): NO